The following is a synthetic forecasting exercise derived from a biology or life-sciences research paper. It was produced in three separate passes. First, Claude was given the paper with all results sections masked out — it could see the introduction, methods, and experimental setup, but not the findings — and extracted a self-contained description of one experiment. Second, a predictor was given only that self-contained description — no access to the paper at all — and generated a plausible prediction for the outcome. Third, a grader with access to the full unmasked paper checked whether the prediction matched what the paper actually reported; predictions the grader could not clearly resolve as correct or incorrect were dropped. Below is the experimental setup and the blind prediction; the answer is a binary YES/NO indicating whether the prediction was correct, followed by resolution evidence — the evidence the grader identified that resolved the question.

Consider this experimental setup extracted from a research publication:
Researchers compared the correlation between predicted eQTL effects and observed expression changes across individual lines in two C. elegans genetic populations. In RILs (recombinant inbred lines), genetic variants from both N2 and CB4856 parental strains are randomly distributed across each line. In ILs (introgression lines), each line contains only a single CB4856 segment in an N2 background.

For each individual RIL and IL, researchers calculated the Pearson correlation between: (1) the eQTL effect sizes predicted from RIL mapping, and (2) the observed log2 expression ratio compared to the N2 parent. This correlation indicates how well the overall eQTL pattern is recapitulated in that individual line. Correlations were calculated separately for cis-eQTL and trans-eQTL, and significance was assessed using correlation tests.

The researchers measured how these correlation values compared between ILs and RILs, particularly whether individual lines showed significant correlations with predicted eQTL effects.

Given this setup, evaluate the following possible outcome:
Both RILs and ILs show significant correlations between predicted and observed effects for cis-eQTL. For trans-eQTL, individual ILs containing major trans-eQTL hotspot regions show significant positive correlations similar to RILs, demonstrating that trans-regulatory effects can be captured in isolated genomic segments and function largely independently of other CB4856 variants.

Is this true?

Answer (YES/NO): NO